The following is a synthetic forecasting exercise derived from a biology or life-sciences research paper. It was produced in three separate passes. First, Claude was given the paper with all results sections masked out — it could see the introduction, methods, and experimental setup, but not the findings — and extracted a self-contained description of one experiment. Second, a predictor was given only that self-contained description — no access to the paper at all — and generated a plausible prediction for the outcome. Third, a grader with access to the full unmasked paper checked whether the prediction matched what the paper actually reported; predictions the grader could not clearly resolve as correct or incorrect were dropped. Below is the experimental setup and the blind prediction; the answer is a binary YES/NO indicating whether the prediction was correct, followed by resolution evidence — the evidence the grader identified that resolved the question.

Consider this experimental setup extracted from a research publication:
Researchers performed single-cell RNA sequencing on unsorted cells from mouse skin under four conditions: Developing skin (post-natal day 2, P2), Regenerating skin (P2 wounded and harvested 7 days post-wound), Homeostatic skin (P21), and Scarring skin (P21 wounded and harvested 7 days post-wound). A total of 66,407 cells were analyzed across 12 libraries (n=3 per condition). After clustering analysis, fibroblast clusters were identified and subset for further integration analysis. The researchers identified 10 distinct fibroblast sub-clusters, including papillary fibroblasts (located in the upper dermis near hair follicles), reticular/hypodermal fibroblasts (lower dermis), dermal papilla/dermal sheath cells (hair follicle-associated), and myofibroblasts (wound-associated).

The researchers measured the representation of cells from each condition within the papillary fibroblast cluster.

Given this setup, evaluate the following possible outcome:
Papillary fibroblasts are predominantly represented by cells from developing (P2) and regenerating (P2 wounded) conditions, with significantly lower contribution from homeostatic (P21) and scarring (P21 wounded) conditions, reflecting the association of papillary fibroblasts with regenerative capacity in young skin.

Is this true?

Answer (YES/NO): NO